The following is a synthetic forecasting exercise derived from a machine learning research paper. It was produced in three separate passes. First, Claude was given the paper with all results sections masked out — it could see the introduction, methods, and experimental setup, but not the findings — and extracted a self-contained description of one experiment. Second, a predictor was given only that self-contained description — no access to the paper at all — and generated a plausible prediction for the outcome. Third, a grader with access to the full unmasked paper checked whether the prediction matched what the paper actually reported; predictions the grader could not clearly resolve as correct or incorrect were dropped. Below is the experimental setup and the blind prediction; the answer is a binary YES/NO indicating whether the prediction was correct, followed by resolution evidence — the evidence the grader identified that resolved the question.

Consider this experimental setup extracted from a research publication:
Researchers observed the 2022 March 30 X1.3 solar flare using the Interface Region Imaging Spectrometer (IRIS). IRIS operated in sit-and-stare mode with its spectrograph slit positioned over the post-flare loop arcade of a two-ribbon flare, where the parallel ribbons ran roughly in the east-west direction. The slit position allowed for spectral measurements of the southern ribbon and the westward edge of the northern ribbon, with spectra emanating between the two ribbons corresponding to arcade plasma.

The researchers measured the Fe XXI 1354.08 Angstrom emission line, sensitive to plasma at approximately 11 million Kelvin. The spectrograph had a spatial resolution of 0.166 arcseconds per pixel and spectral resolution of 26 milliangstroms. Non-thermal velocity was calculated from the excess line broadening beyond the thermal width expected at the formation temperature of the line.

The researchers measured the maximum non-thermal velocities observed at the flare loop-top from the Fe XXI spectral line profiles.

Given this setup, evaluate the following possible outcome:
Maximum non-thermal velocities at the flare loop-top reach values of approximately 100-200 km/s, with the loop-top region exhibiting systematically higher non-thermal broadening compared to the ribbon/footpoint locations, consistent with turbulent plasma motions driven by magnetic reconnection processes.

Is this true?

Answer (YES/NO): NO